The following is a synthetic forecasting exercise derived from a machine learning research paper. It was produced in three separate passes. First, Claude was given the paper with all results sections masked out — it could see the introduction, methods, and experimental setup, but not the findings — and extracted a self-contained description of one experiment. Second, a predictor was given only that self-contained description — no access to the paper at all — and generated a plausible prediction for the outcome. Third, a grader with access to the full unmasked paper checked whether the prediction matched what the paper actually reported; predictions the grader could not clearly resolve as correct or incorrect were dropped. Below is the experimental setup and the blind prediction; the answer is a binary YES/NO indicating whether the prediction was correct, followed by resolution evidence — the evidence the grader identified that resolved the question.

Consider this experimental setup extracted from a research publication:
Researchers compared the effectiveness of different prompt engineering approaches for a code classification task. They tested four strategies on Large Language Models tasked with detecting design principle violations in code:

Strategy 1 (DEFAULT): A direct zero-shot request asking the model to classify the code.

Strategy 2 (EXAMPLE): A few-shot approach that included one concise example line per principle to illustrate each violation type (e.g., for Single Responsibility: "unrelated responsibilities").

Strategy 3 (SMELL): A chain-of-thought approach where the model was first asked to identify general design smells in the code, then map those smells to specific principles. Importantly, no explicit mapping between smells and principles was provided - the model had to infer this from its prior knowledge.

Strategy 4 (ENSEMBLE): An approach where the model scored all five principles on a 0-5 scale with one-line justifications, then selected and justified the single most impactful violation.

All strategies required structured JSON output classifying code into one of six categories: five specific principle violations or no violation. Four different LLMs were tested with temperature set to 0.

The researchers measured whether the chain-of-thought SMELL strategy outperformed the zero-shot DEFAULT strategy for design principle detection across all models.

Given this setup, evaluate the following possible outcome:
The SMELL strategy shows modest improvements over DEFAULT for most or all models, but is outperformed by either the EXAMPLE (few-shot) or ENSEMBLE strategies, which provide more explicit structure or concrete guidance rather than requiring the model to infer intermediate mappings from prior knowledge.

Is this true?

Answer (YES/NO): NO